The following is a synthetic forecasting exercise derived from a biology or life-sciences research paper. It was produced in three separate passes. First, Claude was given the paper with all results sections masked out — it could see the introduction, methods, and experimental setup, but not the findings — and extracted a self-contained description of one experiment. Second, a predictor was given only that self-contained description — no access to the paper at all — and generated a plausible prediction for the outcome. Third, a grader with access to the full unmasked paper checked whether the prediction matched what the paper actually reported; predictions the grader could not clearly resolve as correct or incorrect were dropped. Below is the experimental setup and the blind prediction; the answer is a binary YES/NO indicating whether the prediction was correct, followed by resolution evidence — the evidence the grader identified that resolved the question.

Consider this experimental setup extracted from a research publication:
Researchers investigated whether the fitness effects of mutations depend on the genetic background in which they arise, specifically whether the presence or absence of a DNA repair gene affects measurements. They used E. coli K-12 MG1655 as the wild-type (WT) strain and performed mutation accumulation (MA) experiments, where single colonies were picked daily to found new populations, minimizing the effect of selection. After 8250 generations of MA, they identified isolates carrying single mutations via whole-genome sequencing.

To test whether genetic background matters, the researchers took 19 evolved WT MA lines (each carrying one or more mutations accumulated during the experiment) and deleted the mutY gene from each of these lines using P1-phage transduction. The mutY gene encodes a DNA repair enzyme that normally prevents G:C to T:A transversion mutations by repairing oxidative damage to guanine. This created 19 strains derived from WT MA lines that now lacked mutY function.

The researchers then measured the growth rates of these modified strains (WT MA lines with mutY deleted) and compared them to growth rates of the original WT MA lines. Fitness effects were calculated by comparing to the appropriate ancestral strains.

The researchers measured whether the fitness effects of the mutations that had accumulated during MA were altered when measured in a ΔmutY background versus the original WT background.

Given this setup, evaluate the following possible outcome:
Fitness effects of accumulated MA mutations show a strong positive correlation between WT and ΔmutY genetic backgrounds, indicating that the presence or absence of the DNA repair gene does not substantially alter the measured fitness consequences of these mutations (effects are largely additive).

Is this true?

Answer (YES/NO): YES